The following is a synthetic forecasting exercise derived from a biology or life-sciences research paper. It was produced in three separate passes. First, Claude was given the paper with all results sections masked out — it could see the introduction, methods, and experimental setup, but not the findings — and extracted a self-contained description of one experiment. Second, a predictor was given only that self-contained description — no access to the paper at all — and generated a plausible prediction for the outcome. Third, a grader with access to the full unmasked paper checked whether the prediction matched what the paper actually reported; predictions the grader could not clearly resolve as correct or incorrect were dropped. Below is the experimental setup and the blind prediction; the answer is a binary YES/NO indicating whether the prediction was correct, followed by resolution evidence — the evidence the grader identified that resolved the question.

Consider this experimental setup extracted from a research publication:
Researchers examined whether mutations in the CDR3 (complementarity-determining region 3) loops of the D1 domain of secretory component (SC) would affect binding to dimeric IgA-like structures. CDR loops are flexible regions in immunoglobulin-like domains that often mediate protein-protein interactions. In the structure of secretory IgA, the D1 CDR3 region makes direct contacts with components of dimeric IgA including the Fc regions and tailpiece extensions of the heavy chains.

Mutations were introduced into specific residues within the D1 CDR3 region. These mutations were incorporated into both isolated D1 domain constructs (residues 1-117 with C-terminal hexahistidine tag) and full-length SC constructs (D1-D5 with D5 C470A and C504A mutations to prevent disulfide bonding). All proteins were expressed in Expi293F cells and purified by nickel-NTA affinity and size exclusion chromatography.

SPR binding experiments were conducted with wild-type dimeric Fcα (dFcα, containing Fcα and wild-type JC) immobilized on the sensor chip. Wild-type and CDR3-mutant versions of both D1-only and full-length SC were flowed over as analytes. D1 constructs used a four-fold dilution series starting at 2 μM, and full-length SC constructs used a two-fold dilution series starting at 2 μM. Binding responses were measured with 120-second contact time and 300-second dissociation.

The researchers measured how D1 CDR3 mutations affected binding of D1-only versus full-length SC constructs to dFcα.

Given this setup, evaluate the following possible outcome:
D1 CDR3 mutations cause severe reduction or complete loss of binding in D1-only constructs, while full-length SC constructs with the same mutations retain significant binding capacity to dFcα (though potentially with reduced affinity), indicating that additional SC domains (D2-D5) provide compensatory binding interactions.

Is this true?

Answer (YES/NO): NO